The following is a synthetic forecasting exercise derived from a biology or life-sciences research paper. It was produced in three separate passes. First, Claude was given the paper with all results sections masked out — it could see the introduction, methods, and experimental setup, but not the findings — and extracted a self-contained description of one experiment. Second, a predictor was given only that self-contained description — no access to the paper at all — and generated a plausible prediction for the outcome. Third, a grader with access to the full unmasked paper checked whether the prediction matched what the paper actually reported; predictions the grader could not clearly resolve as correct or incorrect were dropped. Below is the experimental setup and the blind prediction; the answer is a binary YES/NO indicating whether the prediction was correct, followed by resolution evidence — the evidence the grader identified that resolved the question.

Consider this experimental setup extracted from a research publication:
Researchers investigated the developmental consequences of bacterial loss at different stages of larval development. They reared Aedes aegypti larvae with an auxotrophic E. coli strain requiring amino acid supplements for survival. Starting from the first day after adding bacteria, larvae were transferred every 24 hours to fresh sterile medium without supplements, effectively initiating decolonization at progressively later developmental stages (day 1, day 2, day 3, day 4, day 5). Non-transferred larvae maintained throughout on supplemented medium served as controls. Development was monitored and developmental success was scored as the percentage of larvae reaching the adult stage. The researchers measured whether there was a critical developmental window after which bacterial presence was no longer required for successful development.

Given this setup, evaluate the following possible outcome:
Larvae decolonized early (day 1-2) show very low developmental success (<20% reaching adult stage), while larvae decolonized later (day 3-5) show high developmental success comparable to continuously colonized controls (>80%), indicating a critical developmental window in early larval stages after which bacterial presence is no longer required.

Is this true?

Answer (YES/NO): NO